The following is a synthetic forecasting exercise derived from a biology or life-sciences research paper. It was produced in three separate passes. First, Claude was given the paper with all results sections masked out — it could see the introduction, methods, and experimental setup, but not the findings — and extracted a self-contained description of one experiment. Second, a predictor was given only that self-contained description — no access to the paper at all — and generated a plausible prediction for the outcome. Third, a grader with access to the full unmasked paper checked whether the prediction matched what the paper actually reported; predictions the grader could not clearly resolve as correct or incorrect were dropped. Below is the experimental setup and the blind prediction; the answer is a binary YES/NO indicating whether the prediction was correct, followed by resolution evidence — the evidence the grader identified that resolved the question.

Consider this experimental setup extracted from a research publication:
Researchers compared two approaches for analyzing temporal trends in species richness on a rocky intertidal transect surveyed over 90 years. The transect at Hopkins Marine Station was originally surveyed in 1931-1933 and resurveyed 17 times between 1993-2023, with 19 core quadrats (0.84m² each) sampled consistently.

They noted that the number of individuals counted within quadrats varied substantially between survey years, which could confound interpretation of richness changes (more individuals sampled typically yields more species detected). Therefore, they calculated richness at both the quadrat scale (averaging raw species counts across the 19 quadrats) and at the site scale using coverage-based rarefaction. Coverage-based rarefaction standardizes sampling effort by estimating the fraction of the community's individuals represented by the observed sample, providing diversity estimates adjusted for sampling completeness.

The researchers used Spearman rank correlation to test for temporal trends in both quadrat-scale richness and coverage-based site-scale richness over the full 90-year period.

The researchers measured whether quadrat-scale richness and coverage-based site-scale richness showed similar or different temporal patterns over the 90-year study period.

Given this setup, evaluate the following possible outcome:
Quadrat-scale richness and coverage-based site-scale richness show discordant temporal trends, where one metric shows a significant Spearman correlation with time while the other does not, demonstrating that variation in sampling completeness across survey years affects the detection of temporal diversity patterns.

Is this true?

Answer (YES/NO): NO